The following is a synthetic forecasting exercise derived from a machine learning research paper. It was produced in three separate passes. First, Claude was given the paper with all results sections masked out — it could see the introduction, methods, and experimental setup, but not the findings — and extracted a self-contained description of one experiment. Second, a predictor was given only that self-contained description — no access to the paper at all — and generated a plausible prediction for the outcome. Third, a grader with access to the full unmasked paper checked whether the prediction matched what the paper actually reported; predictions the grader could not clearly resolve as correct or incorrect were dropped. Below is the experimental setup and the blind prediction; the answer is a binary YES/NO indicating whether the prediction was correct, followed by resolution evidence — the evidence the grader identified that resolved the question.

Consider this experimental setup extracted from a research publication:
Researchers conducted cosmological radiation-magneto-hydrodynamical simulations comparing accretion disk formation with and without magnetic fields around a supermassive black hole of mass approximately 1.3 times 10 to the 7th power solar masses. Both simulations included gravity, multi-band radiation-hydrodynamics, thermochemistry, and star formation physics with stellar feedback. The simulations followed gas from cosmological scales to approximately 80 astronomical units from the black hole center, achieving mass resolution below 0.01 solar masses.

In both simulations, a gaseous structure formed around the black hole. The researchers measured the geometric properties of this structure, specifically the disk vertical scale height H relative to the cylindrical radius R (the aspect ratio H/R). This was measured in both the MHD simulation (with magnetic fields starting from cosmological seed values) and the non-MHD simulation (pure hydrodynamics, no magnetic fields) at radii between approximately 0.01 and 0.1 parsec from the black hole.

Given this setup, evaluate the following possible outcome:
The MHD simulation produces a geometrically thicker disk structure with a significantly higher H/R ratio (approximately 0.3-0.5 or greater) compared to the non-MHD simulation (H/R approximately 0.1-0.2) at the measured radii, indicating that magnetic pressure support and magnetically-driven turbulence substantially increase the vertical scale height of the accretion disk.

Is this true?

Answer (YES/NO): NO